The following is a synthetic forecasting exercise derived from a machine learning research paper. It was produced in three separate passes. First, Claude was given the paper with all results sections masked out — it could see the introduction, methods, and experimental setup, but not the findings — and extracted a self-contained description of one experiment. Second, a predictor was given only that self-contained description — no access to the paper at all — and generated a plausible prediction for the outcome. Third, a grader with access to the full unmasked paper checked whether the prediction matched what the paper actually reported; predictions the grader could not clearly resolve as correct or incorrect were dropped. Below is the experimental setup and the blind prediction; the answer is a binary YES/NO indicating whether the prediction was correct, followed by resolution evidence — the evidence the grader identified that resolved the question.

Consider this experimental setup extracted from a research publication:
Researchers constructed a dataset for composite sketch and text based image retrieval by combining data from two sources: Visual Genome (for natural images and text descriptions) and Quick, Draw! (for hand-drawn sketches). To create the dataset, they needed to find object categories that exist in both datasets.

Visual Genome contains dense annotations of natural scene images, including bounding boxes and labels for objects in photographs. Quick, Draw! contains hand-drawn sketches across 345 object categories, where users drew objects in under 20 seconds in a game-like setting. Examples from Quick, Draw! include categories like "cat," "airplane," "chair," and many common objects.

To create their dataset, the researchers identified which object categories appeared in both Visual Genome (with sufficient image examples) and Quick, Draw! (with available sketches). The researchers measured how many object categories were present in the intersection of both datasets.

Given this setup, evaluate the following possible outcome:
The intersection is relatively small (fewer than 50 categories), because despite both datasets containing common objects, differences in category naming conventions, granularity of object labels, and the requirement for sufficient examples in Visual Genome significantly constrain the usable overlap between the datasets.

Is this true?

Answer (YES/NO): NO